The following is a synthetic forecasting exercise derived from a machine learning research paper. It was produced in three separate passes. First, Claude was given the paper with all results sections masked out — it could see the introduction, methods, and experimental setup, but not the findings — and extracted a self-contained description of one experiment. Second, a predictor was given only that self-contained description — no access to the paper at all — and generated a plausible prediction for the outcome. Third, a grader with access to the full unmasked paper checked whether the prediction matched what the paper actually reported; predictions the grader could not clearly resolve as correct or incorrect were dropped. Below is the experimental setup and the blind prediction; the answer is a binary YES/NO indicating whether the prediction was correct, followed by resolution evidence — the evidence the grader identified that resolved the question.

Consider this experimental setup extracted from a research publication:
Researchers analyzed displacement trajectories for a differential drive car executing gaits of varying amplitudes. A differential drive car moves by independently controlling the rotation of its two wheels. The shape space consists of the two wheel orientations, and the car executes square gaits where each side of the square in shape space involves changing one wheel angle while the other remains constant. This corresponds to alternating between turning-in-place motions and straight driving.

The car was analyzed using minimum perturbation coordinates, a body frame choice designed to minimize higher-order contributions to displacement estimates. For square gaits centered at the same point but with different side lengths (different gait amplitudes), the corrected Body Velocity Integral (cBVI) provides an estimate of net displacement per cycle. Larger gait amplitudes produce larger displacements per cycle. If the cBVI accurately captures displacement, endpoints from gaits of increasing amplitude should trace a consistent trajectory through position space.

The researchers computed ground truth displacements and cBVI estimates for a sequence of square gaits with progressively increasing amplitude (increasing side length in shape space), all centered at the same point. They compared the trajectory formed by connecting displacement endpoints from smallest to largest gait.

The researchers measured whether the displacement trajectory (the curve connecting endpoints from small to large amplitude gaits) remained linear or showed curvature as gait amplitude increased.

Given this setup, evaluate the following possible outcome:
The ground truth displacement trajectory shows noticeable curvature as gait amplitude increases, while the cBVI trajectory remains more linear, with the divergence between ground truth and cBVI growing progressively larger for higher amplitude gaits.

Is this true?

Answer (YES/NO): NO